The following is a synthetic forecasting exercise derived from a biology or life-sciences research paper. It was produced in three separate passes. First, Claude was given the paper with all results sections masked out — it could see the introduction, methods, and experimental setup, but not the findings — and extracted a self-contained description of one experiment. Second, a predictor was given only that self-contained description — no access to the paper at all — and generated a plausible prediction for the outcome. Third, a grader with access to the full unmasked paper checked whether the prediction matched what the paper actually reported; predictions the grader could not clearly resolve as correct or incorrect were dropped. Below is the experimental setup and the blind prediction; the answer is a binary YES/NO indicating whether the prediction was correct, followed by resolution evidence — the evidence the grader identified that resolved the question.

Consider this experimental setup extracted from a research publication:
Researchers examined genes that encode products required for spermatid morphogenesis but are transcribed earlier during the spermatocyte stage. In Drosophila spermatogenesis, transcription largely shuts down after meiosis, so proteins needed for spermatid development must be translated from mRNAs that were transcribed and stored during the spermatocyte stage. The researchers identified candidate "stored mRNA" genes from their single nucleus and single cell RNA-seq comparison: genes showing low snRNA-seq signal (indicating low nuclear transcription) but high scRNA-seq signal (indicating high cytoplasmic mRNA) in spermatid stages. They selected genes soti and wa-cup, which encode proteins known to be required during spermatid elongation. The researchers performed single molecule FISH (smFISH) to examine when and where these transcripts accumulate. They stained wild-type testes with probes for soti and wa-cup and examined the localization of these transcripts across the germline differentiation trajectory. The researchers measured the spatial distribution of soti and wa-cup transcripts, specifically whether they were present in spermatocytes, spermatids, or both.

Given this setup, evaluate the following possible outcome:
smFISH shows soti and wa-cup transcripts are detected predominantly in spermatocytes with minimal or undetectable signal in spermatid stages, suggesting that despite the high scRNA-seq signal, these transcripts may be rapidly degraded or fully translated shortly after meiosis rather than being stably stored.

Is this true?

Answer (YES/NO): NO